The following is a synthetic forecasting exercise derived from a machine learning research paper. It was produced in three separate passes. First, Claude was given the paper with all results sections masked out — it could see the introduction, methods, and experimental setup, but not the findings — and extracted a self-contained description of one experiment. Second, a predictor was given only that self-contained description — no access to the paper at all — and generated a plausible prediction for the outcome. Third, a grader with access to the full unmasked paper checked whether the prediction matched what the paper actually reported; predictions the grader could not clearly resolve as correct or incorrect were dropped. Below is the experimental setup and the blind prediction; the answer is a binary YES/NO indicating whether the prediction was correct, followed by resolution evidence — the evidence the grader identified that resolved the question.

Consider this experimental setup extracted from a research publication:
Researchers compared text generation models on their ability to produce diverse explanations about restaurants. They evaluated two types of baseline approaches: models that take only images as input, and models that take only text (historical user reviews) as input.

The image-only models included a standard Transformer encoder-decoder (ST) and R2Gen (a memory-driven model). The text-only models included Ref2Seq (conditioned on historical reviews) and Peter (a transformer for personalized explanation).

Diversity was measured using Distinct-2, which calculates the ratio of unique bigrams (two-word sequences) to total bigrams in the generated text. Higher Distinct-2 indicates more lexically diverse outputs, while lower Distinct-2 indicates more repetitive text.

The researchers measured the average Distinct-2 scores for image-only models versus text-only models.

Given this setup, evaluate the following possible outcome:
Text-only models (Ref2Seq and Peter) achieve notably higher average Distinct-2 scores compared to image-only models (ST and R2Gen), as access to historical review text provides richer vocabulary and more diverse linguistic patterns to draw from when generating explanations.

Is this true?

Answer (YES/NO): NO